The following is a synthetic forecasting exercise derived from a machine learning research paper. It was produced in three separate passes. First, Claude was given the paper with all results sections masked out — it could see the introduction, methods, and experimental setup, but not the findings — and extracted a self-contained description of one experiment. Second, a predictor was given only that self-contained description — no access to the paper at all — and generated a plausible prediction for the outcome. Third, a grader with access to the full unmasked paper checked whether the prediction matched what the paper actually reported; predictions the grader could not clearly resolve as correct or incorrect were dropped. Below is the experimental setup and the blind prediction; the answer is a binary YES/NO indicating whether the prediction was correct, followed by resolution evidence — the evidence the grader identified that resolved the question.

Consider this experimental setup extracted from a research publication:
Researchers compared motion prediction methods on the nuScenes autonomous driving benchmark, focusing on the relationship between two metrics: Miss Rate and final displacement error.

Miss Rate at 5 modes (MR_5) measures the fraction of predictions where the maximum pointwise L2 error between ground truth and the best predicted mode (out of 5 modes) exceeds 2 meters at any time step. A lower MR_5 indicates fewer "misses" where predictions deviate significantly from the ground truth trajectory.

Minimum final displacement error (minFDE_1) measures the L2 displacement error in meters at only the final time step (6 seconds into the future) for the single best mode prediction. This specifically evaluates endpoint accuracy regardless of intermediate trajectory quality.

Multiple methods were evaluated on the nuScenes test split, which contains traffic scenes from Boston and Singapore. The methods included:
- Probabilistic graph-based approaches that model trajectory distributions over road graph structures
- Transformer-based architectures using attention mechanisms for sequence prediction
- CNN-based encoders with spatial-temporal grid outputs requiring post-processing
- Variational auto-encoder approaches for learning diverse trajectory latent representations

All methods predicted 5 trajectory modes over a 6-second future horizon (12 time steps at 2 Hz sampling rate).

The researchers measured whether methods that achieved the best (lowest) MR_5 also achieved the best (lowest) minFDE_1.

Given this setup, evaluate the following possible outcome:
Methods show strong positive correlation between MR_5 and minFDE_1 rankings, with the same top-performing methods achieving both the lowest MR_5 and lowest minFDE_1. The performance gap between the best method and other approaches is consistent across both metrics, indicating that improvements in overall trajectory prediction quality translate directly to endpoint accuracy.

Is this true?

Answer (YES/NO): NO